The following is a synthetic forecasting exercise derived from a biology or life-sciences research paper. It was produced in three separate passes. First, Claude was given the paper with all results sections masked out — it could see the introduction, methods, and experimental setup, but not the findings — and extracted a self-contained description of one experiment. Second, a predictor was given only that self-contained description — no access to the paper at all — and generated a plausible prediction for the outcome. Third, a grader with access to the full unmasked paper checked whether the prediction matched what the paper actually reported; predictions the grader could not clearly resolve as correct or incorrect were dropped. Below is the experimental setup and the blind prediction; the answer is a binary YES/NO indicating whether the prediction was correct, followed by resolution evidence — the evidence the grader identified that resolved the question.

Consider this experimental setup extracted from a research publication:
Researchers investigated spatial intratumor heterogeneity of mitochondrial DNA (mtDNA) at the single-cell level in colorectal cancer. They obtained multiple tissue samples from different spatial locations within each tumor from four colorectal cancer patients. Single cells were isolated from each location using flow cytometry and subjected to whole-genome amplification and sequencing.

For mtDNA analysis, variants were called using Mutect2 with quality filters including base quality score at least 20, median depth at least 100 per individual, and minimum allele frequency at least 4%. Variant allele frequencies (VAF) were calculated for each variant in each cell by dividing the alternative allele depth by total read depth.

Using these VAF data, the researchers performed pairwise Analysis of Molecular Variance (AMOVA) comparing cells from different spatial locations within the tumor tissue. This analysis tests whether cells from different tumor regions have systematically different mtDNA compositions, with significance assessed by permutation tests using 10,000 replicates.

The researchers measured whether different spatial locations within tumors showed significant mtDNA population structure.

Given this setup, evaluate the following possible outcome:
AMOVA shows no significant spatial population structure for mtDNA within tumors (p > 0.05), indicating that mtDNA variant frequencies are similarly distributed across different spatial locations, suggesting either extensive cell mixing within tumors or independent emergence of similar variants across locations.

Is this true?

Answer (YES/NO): NO